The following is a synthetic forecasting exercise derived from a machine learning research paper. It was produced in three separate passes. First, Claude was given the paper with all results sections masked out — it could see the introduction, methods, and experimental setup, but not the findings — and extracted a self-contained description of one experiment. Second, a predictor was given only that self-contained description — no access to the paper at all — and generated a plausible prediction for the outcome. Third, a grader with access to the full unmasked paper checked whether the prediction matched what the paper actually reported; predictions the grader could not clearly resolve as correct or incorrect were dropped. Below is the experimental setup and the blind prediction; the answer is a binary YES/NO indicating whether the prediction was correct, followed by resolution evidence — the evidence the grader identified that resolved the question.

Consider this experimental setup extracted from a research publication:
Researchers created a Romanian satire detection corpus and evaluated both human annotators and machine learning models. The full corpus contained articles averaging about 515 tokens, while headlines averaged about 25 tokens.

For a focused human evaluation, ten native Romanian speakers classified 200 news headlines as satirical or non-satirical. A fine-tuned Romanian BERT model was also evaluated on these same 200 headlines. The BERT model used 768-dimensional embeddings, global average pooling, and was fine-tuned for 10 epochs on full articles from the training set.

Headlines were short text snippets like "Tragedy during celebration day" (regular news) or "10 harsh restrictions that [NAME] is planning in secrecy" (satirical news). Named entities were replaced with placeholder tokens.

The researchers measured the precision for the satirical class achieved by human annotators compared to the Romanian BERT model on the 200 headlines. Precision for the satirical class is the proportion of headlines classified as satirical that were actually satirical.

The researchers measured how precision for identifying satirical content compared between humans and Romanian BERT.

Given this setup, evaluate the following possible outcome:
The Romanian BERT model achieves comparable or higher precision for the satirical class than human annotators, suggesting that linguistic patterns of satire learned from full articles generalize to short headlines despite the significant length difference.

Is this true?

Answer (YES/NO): NO